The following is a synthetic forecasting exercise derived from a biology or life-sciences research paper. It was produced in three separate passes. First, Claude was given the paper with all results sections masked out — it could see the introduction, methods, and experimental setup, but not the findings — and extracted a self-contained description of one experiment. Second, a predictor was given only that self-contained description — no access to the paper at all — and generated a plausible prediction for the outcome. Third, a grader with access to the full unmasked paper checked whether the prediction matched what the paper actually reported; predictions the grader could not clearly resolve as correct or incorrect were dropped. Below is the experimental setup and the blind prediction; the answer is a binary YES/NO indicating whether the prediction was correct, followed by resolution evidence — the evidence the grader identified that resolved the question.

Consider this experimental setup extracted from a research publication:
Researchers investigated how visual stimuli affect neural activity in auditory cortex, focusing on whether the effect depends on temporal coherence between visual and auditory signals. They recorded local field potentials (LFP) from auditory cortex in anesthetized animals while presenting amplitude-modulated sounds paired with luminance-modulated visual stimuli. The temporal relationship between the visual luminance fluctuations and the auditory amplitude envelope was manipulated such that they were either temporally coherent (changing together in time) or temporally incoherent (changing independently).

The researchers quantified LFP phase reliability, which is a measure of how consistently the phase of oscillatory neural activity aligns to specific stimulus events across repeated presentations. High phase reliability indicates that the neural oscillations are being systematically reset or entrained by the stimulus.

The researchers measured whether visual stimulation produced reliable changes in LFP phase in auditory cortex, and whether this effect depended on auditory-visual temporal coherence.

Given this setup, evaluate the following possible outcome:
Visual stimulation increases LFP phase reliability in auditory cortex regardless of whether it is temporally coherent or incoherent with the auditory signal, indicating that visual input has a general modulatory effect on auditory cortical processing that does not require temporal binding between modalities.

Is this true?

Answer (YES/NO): YES